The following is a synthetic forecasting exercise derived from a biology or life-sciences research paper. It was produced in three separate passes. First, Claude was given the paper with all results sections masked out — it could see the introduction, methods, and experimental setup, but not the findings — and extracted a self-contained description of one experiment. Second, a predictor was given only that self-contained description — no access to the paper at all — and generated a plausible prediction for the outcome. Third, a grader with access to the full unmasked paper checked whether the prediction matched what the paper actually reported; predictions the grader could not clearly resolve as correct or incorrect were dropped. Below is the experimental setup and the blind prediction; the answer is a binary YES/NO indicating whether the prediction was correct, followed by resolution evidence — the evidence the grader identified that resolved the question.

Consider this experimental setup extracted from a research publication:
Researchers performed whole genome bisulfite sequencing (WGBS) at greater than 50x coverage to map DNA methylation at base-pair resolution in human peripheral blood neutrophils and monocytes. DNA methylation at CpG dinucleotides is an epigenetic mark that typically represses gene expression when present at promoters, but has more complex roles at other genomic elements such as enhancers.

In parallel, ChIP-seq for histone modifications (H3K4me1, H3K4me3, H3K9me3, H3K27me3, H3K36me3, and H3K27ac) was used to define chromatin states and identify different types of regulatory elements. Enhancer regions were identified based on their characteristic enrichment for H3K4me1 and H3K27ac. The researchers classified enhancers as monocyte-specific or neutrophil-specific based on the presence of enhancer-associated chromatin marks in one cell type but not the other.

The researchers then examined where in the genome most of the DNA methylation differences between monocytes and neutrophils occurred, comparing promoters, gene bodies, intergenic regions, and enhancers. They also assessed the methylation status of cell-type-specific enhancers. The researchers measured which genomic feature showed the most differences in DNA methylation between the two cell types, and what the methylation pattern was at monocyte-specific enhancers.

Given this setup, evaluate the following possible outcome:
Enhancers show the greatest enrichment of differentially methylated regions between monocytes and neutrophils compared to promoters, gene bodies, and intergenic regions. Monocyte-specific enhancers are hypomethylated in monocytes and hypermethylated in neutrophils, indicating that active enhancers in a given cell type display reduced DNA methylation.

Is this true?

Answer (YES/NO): YES